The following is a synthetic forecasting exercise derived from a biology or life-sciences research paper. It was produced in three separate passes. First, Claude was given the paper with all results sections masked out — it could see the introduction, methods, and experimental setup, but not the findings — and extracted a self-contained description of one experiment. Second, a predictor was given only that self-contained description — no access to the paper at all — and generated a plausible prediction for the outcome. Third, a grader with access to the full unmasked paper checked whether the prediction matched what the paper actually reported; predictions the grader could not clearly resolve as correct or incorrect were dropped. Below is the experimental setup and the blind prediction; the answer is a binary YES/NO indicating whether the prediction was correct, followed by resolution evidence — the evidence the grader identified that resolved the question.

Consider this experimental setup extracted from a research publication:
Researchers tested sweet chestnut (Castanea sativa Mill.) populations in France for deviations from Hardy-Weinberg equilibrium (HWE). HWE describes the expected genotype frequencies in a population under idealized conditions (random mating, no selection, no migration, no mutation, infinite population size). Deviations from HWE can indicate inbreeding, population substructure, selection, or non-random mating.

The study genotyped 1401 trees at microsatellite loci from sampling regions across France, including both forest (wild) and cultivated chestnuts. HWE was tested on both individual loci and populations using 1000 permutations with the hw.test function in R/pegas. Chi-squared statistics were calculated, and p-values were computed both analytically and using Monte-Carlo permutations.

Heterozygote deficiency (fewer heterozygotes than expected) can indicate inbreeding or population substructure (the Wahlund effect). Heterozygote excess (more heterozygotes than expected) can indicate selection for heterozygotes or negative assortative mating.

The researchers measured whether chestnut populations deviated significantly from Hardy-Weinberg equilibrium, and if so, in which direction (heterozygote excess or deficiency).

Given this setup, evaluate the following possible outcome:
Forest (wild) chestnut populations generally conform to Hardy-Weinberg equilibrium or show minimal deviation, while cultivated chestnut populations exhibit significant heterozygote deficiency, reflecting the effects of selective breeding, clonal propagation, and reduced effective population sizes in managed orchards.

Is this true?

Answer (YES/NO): NO